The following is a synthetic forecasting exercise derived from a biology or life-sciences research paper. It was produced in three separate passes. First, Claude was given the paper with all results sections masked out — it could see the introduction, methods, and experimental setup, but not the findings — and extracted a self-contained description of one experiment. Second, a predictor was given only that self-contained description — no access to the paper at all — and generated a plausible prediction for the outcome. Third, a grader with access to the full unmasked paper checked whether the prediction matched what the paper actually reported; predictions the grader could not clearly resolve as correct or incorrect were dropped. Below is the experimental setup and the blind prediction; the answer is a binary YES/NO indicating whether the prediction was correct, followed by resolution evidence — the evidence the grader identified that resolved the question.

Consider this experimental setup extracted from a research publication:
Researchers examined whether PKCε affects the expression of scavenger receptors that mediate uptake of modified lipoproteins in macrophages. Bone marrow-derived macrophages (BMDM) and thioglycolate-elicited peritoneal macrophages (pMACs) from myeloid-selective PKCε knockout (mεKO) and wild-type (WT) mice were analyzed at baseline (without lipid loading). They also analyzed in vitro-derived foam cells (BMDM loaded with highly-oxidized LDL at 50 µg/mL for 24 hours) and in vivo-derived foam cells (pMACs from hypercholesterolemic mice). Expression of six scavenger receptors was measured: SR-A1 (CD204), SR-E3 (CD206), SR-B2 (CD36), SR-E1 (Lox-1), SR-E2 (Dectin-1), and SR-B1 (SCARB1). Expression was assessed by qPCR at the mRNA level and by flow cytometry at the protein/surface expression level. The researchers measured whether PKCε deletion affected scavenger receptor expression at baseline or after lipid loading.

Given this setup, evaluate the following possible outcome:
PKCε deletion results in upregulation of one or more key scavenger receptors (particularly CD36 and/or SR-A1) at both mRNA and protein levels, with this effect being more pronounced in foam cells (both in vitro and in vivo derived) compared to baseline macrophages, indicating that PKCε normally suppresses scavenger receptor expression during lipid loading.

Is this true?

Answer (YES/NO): NO